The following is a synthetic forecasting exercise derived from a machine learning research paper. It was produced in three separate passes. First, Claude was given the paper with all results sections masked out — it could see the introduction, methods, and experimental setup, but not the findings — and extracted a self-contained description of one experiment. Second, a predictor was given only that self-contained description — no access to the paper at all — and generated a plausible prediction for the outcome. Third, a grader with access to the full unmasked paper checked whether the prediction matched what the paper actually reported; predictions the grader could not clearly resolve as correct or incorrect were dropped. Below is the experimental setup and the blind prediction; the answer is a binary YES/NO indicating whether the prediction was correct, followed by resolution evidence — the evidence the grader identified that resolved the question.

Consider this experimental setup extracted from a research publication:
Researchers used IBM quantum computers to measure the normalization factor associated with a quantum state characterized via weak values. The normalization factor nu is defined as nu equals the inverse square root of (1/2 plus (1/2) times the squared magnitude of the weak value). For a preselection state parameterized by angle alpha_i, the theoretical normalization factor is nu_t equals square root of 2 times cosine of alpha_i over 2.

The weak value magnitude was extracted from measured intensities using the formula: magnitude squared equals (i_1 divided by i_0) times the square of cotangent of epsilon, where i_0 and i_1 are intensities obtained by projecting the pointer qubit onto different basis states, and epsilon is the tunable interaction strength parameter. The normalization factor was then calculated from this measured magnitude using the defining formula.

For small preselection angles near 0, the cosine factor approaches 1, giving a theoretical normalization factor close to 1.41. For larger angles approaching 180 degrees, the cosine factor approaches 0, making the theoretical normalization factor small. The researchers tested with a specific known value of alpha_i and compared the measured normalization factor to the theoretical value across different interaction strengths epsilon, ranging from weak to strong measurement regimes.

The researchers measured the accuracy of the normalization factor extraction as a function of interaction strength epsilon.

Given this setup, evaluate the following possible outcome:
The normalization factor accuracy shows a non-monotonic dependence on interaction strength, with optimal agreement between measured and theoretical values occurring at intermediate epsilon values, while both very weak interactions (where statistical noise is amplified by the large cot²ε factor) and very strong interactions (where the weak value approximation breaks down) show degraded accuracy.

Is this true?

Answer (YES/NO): NO